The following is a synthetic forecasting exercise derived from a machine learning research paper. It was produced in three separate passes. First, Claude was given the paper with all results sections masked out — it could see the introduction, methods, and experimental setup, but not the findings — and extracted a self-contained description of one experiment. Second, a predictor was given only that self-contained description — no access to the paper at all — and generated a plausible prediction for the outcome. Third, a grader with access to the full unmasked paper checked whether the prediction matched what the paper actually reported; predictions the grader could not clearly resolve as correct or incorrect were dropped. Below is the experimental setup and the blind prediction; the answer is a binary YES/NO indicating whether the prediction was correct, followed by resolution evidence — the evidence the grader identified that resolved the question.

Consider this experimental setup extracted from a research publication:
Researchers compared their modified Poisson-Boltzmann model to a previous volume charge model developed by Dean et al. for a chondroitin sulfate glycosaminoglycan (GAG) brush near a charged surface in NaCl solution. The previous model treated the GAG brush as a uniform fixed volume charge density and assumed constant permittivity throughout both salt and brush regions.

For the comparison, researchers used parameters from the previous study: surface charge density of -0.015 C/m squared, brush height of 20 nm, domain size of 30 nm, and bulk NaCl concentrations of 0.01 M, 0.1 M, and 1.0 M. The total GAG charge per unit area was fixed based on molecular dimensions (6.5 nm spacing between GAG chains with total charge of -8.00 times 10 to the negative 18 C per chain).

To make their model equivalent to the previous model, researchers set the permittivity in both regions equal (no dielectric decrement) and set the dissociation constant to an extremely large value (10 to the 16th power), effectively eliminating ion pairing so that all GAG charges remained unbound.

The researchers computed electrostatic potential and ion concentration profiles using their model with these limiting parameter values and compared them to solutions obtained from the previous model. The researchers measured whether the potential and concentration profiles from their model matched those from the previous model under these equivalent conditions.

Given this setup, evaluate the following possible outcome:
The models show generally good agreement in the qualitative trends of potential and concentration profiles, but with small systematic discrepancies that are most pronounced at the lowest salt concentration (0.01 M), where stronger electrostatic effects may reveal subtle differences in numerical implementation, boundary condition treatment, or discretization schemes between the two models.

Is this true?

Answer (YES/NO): NO